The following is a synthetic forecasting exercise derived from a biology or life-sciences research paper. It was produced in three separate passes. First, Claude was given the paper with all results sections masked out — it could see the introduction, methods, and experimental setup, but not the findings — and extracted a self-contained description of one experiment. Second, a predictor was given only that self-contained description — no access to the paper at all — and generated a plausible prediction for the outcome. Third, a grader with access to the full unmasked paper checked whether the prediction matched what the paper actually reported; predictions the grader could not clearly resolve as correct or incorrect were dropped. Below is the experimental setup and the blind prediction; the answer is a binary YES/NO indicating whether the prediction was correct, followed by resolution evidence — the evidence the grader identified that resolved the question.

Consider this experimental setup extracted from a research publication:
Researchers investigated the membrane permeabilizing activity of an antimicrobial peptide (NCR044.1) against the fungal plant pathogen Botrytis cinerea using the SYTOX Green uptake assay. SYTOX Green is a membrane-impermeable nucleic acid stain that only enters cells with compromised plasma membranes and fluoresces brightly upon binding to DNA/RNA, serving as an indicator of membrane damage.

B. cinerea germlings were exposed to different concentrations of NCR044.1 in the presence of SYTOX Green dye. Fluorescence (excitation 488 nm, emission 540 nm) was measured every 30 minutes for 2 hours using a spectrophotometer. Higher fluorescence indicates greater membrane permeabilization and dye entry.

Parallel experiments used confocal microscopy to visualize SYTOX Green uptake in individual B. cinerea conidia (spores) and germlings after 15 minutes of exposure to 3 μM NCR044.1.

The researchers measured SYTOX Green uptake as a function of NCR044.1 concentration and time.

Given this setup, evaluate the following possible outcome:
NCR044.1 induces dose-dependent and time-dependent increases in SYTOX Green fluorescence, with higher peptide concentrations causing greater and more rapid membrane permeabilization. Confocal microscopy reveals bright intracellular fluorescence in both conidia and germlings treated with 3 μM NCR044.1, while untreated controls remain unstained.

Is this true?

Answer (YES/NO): YES